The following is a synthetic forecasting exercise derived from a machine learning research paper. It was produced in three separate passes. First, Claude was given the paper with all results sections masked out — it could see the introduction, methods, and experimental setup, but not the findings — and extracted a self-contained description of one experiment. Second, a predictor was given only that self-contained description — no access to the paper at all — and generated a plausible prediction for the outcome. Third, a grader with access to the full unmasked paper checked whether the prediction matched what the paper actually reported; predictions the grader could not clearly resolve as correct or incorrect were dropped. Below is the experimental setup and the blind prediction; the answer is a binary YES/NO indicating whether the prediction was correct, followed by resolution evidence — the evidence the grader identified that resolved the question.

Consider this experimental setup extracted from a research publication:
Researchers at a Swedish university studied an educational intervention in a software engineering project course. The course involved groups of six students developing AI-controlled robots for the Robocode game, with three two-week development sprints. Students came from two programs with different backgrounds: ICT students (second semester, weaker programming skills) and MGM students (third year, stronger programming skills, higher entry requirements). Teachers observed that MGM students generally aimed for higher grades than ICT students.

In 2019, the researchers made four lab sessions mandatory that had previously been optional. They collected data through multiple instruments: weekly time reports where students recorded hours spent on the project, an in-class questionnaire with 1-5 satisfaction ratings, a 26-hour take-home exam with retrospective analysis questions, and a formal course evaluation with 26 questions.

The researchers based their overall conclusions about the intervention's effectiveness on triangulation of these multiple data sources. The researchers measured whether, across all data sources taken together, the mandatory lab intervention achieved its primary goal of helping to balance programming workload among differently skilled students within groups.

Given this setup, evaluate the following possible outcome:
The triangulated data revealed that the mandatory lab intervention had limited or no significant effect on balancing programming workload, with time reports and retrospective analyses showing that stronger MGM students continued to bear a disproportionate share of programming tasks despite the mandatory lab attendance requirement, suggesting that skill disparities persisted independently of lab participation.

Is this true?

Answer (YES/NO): YES